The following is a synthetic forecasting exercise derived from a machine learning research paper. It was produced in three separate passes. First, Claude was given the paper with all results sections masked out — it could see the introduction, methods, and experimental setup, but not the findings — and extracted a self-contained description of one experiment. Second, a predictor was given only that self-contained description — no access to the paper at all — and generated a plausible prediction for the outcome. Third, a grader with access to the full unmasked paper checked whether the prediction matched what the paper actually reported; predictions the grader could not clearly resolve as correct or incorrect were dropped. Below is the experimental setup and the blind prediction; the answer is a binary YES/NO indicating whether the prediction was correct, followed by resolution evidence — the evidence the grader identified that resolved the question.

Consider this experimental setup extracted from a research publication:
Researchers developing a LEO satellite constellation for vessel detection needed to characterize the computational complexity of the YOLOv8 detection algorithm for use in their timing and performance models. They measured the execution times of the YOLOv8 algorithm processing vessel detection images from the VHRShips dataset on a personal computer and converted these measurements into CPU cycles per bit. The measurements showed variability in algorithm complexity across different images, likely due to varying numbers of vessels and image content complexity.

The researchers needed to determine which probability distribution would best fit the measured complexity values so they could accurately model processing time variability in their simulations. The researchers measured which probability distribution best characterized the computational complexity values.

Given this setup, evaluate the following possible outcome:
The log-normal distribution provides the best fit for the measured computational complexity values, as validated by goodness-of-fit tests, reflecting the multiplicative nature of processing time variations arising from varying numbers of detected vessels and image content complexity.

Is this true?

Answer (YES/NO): NO